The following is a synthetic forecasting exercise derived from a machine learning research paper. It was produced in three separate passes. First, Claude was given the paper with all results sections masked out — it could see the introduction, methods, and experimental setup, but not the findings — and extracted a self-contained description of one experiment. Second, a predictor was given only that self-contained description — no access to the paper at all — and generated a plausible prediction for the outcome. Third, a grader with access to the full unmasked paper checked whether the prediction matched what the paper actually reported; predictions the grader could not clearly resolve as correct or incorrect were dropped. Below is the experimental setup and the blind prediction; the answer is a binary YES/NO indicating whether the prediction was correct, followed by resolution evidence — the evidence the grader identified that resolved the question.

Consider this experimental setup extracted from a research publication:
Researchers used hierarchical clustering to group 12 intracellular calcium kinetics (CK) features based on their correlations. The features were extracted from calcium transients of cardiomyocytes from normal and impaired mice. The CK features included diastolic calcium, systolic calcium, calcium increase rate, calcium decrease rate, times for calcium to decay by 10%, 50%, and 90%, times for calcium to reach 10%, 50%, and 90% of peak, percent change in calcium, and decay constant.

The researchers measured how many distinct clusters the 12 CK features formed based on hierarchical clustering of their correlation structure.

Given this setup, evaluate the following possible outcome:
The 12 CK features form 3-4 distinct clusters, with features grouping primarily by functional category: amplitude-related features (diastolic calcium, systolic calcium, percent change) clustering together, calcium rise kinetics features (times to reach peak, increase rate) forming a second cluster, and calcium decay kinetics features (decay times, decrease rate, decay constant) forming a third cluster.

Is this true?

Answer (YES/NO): NO